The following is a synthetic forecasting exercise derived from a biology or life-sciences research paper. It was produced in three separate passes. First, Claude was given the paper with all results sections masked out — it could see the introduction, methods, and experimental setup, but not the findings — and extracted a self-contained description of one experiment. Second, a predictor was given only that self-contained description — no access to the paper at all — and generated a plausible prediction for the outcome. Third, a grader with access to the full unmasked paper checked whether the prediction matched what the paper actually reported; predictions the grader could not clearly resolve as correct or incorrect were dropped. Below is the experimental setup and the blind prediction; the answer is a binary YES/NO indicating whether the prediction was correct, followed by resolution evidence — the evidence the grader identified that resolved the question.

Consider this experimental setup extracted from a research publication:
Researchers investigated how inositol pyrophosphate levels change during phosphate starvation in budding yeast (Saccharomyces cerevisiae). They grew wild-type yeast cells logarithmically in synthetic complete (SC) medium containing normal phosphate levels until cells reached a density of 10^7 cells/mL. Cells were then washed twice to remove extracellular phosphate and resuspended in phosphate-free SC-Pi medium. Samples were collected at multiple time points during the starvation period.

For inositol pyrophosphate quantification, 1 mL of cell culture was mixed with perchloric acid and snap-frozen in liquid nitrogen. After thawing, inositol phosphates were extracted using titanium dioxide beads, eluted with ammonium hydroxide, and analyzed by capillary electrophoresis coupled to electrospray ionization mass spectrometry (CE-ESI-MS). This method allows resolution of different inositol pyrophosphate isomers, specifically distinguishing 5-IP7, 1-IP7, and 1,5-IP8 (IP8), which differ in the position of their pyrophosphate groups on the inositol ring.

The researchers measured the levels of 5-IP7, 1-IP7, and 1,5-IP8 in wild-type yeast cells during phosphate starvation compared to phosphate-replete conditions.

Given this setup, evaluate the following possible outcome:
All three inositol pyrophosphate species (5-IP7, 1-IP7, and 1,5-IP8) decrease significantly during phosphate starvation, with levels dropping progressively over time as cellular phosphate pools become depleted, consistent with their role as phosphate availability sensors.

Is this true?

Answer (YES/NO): YES